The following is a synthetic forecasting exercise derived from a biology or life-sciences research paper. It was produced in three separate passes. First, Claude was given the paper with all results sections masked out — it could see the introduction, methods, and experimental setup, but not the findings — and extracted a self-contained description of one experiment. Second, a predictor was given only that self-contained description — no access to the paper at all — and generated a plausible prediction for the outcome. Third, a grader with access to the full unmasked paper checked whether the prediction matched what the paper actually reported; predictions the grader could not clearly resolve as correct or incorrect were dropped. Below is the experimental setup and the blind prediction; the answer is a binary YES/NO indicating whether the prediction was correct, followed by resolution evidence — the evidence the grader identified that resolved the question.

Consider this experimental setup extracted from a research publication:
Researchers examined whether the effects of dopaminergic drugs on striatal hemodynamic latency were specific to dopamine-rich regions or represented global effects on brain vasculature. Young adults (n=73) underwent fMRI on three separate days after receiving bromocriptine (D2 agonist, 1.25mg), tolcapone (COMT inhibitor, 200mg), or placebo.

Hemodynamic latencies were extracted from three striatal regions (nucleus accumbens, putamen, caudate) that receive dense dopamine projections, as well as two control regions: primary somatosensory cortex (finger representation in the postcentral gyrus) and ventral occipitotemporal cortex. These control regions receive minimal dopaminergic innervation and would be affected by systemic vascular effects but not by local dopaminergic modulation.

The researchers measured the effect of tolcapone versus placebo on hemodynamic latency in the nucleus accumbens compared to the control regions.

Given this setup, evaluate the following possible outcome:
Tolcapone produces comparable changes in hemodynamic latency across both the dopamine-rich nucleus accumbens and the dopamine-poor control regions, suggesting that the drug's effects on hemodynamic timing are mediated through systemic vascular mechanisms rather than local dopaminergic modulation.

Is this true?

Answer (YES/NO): NO